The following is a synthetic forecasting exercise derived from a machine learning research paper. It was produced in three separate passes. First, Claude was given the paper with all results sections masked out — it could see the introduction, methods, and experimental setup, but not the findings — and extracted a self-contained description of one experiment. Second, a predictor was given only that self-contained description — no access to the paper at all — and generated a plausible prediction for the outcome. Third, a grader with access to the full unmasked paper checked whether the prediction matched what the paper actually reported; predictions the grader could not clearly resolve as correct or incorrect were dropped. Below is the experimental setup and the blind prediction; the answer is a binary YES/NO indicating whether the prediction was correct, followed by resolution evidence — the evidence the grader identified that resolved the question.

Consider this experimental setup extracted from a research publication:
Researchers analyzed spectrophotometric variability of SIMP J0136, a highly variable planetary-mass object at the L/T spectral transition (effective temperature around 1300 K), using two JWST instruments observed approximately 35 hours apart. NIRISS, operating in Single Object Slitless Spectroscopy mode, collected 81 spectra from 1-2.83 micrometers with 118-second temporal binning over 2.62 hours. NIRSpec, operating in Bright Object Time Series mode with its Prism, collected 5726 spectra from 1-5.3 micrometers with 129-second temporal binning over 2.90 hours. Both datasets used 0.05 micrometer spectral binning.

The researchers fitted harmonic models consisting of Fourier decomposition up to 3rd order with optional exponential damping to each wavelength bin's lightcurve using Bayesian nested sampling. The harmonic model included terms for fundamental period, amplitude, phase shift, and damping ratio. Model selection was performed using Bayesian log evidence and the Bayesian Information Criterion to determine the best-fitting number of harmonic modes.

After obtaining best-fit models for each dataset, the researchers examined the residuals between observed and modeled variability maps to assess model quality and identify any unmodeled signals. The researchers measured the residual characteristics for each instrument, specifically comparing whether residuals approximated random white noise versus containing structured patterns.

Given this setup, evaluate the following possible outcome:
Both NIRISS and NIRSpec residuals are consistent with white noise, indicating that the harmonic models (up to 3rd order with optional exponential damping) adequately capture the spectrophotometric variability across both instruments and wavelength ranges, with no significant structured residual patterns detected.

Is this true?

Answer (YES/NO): NO